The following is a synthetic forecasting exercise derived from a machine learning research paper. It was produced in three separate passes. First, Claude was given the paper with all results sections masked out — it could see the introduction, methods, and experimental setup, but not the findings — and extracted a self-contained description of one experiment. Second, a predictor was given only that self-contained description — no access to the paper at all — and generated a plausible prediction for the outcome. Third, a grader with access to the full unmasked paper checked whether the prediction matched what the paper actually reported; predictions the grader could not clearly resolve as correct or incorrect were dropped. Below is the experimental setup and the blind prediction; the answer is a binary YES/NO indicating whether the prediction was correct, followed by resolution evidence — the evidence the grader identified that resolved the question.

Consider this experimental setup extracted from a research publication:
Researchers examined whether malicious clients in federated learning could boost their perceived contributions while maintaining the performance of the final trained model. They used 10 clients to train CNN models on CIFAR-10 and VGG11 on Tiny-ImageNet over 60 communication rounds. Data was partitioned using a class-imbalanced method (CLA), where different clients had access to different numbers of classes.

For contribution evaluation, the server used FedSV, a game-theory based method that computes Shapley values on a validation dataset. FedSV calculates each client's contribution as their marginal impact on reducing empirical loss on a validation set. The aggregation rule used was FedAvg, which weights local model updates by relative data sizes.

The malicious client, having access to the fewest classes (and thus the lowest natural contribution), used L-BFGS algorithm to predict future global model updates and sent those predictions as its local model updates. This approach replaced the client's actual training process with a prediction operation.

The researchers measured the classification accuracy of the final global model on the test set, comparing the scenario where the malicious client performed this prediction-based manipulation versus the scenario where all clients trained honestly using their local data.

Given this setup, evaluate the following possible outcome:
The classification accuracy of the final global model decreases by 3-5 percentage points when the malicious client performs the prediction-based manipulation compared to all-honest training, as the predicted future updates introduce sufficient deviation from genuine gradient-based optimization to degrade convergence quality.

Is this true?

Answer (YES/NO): NO